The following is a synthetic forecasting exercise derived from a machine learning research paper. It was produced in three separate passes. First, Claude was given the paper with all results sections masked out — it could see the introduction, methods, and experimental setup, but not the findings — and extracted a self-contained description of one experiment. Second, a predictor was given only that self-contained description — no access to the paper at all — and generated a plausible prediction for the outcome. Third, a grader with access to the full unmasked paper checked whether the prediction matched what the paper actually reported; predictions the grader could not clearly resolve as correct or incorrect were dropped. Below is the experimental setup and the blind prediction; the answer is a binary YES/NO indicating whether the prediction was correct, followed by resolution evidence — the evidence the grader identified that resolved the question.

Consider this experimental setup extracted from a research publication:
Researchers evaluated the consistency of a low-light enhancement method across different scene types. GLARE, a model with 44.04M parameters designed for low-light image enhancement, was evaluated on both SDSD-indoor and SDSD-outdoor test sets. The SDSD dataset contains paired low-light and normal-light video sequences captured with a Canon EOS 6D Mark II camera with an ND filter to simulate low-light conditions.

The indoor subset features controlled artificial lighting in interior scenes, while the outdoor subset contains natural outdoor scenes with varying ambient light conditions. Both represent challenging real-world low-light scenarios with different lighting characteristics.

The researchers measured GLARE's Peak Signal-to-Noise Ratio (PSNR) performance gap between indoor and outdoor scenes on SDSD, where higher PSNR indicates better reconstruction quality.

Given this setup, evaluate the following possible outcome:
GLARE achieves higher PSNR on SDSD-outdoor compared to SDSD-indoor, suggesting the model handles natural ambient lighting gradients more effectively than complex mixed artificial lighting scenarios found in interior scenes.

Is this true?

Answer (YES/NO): YES